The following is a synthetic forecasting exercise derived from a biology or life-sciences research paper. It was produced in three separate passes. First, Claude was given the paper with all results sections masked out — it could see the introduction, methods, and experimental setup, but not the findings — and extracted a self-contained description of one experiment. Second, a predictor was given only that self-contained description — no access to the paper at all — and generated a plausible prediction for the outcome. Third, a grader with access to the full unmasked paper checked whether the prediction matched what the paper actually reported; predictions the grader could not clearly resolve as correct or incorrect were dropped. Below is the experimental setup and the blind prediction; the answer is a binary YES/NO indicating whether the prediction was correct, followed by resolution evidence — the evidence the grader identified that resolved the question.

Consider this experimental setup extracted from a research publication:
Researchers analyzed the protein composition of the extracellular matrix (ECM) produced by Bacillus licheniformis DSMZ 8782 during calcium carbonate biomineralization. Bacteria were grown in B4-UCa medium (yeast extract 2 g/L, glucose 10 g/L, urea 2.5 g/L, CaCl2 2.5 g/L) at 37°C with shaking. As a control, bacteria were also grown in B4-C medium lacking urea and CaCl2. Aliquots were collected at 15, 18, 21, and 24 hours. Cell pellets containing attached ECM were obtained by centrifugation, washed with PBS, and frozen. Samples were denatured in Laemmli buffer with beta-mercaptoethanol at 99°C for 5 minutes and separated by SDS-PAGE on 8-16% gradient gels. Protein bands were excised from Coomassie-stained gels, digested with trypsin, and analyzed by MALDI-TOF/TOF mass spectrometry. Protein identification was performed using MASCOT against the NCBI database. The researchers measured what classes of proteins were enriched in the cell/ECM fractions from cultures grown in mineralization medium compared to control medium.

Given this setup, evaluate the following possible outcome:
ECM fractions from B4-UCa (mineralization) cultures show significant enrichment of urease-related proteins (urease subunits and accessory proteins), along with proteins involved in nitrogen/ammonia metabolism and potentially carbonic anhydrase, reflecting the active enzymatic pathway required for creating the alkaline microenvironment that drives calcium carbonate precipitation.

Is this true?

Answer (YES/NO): NO